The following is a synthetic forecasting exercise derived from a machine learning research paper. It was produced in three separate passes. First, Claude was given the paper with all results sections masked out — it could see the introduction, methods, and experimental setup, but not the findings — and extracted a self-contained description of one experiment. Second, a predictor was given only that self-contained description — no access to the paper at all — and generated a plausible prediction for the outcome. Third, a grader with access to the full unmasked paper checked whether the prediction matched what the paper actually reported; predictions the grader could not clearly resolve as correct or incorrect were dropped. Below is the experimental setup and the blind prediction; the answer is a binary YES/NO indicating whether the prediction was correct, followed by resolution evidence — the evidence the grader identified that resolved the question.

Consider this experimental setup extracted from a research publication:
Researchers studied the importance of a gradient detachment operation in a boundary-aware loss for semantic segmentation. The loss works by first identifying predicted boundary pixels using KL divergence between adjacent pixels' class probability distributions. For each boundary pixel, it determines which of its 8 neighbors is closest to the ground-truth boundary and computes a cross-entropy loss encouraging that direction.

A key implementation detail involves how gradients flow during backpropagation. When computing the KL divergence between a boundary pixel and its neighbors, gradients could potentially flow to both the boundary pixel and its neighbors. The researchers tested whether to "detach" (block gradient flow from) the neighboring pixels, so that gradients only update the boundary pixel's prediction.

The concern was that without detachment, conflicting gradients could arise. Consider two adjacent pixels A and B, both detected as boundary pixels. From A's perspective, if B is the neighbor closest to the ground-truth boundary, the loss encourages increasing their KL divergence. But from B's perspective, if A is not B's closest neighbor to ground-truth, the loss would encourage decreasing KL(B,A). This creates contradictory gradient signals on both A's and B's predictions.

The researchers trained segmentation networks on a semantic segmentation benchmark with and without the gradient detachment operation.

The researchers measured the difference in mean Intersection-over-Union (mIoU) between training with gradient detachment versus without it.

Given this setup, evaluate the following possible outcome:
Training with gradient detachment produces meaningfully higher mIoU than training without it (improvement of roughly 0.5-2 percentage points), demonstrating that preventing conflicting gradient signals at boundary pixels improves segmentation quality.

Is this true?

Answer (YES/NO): NO